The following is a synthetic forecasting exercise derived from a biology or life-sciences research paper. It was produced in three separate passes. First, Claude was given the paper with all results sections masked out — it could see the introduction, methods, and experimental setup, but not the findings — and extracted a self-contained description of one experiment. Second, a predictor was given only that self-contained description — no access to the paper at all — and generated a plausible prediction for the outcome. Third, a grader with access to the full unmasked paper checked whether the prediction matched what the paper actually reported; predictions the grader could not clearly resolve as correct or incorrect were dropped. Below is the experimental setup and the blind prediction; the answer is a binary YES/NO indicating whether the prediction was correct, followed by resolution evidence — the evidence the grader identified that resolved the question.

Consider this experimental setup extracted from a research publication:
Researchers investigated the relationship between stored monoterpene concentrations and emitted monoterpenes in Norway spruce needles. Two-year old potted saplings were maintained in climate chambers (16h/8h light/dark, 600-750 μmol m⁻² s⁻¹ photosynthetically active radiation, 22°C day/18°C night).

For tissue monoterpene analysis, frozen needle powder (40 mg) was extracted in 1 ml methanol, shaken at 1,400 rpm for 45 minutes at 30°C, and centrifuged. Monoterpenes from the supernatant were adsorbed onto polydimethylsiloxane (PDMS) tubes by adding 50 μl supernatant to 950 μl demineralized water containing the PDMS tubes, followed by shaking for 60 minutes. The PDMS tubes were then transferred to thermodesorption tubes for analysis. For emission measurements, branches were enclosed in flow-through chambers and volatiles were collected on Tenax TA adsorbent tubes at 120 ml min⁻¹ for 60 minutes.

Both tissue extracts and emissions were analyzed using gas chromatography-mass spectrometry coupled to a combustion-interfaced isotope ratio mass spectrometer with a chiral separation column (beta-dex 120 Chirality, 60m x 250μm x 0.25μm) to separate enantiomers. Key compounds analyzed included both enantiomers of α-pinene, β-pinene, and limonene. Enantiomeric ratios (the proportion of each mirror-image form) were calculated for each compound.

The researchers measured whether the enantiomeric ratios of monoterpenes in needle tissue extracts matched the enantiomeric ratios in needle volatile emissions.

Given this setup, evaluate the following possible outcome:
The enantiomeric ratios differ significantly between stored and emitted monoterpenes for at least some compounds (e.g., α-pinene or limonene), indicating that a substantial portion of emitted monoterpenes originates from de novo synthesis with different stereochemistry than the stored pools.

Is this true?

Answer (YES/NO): YES